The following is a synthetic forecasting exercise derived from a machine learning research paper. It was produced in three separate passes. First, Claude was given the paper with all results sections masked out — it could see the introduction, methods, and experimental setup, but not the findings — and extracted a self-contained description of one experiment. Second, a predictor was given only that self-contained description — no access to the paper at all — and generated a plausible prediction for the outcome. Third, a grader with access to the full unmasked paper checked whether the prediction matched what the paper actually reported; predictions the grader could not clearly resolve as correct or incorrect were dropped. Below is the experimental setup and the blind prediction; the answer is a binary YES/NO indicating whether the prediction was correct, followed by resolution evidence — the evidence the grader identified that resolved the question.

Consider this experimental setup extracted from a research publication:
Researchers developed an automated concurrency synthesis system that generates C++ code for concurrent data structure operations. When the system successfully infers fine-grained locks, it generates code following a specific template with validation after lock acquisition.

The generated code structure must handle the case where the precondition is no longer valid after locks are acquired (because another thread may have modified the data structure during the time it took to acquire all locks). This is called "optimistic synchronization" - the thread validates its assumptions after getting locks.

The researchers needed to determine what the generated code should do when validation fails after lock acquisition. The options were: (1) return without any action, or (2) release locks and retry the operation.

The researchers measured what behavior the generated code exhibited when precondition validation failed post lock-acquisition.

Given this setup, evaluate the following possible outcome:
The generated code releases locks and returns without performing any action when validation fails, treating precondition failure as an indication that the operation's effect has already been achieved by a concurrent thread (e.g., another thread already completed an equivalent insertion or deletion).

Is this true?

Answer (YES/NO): NO